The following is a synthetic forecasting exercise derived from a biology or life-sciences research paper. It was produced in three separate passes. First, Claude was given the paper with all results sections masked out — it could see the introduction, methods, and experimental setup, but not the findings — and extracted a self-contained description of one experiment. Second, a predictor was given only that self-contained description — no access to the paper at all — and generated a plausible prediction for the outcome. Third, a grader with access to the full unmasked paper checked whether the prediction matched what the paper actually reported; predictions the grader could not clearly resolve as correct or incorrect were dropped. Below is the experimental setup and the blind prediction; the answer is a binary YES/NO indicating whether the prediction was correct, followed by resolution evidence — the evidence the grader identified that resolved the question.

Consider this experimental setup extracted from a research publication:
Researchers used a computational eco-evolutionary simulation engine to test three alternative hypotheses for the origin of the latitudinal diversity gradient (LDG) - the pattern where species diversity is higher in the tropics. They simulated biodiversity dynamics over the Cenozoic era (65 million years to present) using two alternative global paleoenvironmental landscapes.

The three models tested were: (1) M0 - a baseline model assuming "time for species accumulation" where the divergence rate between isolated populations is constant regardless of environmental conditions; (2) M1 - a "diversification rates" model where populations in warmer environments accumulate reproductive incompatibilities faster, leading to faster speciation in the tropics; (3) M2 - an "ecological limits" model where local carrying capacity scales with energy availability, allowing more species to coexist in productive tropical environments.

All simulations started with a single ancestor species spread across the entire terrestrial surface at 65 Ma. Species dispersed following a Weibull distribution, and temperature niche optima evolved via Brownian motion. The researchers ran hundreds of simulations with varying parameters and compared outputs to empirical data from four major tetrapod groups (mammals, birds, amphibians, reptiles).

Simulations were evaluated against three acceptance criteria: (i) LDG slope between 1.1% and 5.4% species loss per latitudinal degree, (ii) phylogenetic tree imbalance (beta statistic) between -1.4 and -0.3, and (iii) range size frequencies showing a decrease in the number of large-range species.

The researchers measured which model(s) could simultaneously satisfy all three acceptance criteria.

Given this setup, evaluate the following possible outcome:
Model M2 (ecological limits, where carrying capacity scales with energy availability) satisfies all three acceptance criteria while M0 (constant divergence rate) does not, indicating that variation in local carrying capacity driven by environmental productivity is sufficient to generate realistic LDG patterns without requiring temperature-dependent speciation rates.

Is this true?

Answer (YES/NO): YES